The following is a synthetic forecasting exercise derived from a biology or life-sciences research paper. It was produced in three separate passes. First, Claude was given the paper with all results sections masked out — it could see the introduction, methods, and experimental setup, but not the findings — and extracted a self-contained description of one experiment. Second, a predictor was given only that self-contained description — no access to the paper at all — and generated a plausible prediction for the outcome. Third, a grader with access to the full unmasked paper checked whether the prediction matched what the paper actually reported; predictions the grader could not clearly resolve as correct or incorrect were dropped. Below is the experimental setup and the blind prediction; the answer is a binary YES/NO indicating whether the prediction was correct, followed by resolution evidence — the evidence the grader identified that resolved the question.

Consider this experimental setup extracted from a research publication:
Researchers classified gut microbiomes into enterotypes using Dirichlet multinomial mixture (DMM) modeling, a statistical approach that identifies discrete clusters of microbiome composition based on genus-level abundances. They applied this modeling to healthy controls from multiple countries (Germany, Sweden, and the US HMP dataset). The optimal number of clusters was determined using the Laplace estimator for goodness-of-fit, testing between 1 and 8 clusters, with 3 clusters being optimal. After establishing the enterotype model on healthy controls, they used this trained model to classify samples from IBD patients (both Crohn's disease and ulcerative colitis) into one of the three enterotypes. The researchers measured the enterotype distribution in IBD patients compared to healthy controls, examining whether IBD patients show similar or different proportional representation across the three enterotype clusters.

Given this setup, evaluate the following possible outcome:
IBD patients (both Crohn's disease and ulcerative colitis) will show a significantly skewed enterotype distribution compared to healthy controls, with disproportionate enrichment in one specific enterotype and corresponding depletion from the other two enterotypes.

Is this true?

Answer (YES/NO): NO